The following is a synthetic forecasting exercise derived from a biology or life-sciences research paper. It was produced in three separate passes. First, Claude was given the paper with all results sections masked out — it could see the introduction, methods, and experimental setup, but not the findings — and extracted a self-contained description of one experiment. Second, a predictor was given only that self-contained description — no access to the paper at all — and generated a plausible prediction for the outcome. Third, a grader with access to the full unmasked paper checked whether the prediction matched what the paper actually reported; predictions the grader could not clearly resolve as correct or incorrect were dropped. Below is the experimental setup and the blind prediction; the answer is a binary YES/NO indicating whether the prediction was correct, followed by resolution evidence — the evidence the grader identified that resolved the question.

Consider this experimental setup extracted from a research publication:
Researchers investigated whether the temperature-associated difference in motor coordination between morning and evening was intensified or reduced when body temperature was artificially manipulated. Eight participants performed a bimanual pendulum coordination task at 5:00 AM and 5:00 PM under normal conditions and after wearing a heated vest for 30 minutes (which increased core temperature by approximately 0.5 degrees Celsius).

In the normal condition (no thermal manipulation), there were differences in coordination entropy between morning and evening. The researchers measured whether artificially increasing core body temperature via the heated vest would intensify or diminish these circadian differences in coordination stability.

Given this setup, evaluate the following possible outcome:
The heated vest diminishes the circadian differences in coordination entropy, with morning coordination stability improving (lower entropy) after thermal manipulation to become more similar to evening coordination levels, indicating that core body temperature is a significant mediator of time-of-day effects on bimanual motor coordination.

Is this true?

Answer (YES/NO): NO